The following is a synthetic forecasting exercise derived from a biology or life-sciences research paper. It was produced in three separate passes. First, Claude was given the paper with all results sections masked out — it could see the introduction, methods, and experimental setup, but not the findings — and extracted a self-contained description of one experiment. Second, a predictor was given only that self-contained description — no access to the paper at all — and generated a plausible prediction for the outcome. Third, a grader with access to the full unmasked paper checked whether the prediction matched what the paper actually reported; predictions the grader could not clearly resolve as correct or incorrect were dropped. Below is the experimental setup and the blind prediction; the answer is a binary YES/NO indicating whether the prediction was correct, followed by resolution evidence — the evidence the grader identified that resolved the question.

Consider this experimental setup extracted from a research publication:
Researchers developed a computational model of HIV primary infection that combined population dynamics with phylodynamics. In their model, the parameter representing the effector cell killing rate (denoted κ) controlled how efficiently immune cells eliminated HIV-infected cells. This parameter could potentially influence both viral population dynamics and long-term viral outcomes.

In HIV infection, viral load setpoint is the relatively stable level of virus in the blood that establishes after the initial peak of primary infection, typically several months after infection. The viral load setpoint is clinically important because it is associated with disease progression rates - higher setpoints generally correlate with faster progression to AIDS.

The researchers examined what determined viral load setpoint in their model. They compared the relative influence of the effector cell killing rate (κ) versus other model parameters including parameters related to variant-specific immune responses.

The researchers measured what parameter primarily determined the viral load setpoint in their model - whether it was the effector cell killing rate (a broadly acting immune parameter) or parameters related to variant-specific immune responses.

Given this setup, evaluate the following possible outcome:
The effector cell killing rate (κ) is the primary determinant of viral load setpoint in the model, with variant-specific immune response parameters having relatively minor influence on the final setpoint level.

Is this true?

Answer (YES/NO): YES